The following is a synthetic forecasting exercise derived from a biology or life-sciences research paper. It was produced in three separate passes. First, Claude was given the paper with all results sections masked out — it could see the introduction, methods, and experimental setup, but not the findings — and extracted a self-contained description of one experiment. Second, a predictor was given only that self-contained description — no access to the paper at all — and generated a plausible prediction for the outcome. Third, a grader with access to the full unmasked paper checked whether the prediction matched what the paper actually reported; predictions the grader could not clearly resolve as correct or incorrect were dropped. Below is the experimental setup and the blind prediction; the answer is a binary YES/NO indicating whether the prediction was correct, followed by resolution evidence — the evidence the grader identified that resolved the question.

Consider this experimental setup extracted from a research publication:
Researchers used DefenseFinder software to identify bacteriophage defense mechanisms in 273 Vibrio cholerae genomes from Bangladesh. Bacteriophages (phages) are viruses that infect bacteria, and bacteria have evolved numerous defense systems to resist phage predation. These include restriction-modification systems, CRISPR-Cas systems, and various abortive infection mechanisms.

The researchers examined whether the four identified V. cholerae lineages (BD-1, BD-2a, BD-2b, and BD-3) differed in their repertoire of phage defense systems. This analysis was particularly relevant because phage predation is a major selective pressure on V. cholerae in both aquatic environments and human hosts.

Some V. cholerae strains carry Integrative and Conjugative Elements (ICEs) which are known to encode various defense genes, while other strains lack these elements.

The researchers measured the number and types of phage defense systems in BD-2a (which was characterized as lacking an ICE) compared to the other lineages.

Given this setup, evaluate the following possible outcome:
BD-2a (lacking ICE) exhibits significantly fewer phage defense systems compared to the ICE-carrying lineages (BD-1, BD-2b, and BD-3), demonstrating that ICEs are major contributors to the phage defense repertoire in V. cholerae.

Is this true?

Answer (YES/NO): NO